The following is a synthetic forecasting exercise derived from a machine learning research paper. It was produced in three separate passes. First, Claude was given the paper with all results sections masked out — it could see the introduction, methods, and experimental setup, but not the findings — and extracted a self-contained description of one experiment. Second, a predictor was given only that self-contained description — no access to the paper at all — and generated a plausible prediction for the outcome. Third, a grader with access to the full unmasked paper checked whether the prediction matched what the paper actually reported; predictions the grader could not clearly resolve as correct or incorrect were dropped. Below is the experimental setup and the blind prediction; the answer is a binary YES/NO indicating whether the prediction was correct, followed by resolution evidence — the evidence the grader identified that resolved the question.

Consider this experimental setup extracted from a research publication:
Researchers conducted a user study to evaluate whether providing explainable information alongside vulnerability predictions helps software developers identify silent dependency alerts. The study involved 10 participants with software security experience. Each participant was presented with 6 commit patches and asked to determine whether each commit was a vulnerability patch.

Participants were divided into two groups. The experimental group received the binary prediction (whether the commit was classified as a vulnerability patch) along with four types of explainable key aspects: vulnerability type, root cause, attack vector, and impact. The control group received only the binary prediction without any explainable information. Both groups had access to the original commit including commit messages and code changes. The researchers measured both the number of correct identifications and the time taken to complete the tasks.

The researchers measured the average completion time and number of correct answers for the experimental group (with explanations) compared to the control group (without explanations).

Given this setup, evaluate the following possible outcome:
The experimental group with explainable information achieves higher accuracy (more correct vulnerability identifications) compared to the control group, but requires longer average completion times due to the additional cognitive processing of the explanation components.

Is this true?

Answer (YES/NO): NO